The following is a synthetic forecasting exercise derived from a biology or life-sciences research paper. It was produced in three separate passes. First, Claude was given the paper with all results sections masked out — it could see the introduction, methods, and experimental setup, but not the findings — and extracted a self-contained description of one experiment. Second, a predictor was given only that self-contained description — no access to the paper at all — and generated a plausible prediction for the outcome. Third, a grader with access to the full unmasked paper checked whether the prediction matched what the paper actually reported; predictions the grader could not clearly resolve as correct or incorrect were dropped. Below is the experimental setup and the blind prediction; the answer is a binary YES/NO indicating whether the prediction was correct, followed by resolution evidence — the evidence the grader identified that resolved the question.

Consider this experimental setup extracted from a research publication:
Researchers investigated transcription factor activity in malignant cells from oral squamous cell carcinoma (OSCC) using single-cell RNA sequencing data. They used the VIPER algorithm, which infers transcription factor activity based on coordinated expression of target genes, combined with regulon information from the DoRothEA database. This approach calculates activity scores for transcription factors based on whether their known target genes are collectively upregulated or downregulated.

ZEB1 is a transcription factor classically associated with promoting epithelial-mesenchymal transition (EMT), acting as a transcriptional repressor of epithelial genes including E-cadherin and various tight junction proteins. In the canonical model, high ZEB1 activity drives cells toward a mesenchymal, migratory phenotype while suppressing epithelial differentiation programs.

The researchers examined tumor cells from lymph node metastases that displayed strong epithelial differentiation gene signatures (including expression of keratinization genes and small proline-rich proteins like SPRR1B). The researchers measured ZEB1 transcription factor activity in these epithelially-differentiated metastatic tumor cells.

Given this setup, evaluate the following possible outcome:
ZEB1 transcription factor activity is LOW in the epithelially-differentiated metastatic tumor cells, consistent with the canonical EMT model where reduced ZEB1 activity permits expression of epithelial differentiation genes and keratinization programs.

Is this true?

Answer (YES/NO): NO